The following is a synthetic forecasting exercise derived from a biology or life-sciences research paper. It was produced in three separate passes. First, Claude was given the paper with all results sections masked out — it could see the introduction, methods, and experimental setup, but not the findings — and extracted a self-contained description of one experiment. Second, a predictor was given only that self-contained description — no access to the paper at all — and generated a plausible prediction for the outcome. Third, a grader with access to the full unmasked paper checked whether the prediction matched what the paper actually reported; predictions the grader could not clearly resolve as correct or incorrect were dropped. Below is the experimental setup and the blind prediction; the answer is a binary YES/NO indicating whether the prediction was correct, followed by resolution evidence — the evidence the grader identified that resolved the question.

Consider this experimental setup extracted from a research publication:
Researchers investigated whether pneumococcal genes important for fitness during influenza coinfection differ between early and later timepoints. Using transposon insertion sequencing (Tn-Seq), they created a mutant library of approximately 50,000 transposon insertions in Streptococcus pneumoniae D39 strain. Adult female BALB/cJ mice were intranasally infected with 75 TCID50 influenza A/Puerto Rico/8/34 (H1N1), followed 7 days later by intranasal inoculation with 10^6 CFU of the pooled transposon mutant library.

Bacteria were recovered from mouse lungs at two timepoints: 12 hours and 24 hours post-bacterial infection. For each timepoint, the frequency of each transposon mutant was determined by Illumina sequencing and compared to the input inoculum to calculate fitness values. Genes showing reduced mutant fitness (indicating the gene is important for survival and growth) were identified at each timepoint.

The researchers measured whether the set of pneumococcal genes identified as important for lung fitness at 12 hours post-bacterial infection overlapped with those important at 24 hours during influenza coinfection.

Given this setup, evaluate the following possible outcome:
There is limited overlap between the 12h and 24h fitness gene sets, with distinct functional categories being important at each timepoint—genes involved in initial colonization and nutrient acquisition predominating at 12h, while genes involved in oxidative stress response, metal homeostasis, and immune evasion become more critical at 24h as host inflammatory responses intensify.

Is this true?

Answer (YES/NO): NO